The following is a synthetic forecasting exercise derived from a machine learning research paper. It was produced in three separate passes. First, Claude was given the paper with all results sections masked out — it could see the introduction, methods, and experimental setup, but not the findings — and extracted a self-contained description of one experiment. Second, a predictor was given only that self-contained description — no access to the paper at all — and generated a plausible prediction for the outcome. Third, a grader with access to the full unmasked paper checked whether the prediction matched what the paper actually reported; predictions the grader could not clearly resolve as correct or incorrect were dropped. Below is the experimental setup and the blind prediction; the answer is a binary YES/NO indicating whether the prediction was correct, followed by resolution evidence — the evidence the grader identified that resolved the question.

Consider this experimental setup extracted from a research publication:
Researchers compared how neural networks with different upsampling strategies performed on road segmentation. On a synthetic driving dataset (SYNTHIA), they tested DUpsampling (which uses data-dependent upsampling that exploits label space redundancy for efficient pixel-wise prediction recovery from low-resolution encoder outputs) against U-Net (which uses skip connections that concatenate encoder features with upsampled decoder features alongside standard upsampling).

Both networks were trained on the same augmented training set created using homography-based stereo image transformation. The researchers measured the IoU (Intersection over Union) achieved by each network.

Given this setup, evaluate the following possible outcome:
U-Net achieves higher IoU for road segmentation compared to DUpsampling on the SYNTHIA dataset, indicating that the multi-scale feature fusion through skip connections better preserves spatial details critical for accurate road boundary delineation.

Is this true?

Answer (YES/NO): NO